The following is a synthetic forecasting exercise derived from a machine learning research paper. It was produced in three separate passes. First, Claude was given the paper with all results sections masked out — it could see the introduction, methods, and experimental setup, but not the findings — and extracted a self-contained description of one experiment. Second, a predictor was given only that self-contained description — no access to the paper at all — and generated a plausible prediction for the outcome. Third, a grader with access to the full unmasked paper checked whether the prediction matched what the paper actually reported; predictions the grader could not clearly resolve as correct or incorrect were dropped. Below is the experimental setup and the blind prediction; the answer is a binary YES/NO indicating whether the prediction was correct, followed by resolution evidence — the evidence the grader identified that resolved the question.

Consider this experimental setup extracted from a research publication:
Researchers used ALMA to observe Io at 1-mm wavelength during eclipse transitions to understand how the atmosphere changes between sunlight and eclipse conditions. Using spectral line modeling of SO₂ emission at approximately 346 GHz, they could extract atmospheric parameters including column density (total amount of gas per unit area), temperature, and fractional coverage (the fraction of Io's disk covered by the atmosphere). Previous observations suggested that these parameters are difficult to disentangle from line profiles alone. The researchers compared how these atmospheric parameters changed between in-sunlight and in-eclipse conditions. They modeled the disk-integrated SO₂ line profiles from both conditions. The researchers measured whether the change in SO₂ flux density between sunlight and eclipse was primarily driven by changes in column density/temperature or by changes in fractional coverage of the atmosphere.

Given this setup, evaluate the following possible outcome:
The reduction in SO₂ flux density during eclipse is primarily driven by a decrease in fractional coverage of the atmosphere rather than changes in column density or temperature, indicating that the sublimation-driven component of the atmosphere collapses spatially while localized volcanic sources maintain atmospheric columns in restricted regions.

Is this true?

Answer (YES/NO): YES